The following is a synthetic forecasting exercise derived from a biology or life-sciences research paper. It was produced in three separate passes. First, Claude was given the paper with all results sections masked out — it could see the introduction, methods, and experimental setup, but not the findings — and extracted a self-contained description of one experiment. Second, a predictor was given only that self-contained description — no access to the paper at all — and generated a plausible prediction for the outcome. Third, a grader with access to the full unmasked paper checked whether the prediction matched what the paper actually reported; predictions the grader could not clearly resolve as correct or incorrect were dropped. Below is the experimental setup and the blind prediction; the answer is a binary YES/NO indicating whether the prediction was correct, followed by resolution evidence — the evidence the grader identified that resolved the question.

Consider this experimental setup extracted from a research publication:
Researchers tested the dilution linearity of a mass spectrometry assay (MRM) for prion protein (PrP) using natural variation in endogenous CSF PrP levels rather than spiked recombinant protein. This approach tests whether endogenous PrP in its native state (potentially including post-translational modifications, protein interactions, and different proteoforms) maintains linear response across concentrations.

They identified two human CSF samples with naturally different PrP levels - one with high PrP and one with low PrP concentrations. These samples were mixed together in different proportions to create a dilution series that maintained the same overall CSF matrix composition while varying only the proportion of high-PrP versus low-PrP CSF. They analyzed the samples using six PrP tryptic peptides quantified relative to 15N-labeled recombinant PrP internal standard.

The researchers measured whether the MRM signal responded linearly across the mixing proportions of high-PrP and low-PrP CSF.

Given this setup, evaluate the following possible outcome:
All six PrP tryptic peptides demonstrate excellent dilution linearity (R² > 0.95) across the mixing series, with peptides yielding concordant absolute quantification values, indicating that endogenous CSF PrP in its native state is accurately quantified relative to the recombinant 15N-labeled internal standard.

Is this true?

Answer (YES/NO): NO